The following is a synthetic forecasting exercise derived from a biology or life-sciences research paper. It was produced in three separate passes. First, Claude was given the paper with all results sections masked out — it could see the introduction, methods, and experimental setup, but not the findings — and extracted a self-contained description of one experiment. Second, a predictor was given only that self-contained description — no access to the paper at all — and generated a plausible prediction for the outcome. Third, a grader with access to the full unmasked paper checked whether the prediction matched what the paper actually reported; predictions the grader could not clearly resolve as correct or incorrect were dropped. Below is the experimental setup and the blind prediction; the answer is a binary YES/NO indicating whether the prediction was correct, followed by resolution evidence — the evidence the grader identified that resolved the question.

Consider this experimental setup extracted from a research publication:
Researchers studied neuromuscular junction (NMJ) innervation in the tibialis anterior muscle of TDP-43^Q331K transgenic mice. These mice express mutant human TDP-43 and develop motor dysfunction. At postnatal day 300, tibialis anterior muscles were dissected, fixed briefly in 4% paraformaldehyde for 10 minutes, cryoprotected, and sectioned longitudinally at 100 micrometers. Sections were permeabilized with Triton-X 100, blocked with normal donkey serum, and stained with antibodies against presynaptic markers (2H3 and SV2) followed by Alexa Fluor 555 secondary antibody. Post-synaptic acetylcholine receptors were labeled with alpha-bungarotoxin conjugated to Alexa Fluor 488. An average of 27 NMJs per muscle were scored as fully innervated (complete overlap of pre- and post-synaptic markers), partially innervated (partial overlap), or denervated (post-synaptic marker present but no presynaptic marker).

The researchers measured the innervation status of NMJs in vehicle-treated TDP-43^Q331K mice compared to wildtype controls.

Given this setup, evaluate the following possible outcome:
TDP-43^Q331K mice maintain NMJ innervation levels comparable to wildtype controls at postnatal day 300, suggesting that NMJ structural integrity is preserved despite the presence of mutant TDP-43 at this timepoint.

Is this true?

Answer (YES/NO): NO